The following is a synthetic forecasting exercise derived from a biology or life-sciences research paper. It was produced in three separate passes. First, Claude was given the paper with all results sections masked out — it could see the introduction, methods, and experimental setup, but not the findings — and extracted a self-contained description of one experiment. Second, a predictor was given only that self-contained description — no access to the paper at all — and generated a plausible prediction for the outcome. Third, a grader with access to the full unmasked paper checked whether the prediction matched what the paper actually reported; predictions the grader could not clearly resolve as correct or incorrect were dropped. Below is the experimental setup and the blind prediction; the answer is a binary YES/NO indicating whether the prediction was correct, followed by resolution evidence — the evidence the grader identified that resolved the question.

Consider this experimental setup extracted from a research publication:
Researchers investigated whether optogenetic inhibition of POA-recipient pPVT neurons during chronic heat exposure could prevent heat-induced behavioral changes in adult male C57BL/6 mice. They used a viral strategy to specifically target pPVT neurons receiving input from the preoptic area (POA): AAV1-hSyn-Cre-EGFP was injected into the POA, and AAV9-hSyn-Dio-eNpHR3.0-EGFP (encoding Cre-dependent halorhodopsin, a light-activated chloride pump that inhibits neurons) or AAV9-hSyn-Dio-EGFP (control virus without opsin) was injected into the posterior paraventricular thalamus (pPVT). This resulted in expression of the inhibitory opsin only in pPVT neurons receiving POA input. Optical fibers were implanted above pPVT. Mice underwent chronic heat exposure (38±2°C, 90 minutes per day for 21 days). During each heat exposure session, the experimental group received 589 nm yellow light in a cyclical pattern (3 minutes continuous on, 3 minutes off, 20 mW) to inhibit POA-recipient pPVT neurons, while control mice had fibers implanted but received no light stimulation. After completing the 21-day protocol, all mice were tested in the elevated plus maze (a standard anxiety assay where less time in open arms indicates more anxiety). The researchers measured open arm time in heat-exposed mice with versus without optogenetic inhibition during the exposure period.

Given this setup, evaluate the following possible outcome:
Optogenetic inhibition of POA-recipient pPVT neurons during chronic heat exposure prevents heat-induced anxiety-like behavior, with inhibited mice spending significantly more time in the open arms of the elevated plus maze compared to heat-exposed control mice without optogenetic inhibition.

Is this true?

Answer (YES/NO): YES